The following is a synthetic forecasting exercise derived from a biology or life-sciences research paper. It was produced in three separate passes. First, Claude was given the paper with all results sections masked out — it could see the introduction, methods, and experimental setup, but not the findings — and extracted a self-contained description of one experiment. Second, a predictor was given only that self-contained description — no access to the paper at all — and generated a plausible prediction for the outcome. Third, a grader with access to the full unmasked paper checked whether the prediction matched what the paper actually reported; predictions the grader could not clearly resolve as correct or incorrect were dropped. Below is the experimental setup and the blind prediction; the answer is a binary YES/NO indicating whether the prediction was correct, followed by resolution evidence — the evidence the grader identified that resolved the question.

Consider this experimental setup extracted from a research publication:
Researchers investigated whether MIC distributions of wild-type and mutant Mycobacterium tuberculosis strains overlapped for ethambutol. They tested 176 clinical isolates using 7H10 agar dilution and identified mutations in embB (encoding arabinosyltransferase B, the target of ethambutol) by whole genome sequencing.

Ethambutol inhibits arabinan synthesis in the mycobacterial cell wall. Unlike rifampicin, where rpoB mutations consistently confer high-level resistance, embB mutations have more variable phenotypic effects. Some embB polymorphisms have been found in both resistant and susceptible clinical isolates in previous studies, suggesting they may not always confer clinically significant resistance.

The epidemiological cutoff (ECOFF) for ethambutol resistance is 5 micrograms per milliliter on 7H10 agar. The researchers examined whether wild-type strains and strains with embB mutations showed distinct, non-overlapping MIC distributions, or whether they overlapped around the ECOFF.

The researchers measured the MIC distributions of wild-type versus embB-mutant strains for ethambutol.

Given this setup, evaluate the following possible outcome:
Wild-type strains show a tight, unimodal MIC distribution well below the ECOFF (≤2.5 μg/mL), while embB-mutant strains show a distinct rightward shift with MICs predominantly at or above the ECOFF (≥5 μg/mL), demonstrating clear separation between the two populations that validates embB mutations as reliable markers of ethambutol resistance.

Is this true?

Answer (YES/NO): NO